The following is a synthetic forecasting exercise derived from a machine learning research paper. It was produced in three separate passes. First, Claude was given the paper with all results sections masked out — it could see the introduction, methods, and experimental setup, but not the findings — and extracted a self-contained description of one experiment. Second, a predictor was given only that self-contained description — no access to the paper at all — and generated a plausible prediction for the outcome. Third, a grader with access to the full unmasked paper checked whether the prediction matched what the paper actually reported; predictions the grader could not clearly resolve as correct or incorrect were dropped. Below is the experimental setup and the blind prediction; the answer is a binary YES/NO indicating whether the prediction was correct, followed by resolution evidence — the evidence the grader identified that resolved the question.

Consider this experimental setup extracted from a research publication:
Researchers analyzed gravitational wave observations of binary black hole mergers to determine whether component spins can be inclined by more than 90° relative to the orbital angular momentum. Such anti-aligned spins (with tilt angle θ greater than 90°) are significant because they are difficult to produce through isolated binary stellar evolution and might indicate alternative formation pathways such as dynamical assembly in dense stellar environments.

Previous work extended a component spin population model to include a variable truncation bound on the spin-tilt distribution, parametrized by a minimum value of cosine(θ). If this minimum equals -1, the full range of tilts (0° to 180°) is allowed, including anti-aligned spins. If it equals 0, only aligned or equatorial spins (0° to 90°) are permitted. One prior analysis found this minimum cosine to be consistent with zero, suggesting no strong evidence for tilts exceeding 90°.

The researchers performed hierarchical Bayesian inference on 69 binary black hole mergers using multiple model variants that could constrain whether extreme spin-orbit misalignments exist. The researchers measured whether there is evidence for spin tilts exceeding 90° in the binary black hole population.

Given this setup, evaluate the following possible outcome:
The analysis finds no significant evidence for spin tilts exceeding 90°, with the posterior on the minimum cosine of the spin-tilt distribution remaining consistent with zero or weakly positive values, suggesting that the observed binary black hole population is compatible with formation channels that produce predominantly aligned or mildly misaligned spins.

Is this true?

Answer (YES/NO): NO